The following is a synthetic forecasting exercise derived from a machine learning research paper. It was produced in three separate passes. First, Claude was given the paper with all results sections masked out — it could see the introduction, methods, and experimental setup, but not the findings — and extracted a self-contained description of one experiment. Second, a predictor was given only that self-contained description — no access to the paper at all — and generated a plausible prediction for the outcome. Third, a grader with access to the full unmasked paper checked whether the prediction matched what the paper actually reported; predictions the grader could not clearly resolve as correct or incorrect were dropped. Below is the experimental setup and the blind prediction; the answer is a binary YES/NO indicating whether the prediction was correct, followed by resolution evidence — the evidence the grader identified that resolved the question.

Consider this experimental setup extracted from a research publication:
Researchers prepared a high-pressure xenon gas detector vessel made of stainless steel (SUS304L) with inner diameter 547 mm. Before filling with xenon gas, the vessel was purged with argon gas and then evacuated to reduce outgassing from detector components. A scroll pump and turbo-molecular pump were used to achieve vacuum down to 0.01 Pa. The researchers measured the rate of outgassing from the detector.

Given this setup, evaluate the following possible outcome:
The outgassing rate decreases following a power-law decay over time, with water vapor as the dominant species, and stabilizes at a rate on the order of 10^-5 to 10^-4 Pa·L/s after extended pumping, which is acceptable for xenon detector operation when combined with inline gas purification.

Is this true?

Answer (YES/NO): NO